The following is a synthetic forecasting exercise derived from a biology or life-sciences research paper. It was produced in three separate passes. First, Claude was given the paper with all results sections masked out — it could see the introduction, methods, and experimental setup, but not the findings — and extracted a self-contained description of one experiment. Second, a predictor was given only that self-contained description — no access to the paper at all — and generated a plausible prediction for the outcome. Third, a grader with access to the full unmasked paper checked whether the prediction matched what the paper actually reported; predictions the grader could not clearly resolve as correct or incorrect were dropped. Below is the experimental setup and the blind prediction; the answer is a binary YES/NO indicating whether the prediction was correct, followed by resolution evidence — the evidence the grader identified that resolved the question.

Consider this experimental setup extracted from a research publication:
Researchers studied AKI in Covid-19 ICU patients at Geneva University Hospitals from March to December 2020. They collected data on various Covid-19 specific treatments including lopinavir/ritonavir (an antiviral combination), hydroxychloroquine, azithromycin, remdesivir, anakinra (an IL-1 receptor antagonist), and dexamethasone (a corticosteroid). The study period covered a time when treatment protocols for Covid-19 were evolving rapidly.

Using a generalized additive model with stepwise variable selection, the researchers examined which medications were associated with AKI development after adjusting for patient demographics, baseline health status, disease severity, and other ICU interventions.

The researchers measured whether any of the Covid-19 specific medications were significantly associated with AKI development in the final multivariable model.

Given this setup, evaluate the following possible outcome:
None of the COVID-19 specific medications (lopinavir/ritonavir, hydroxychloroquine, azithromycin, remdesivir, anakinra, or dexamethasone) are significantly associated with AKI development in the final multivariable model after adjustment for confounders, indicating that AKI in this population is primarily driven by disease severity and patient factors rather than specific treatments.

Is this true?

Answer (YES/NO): NO